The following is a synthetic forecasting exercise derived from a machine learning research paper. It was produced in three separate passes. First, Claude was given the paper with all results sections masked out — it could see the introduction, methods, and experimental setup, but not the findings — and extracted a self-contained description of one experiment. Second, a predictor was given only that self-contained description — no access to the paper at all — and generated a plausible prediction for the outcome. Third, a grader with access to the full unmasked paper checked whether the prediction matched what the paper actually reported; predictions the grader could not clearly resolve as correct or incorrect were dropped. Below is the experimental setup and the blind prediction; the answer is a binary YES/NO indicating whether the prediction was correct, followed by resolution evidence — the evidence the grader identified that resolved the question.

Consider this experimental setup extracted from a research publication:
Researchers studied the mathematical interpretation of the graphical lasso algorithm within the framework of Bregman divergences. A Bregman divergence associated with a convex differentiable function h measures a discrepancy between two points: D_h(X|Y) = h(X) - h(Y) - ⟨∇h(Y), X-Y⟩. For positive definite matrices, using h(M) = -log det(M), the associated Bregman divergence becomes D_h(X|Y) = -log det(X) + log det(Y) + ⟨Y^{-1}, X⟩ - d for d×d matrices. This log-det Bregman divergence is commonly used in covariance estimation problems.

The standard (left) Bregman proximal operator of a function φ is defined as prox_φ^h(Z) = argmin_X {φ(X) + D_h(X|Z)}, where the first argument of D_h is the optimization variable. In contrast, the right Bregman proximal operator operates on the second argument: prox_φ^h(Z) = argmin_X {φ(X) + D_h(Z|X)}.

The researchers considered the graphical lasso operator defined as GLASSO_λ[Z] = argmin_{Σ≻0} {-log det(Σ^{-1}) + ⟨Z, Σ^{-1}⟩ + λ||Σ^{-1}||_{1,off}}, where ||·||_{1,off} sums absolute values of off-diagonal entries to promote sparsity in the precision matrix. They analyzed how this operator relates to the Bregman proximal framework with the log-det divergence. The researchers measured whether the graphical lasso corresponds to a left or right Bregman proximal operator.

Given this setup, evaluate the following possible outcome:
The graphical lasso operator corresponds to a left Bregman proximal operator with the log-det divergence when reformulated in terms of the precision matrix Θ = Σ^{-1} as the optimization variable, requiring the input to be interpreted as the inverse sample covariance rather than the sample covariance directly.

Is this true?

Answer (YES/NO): NO